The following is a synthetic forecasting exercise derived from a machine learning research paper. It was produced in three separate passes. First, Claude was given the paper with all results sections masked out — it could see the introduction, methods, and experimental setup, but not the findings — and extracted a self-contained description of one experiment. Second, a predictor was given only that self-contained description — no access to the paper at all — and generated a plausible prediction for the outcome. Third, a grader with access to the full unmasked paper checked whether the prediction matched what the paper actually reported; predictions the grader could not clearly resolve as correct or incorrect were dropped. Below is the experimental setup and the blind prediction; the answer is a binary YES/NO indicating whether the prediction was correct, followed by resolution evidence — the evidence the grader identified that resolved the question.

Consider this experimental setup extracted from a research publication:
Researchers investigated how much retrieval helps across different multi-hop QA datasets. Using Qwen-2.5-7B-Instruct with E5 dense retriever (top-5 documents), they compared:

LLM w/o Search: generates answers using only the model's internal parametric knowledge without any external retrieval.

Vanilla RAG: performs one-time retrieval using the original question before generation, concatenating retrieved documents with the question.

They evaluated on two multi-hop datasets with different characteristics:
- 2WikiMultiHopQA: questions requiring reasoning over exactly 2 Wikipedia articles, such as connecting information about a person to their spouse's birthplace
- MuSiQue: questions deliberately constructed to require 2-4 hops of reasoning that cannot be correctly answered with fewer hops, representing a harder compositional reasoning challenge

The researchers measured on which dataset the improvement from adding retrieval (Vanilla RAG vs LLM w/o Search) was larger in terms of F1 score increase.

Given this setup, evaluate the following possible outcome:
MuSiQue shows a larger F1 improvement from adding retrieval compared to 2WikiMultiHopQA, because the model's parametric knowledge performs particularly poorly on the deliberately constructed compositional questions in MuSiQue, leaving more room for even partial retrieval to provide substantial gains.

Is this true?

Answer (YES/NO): NO